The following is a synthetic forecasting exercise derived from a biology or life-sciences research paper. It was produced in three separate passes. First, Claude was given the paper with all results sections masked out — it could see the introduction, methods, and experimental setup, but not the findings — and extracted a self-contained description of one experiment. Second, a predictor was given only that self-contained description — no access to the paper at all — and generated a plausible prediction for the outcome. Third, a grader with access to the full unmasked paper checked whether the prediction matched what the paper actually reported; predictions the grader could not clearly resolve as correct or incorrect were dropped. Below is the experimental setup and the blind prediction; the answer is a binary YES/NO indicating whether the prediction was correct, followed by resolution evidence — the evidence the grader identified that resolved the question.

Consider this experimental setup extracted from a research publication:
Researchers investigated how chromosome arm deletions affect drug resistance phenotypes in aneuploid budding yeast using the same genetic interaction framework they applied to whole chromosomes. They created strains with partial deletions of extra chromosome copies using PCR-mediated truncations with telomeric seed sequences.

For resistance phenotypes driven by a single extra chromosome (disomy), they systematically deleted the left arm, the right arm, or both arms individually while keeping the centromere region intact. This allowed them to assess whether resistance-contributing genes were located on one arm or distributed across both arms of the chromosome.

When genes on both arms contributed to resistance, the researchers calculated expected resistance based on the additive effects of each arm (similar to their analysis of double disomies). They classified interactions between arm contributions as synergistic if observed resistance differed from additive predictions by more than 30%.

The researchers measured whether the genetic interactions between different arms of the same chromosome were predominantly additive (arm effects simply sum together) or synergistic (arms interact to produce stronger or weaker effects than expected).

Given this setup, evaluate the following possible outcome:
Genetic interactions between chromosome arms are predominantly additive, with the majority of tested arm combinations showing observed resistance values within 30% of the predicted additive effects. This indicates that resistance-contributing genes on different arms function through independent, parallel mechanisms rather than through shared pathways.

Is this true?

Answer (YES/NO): YES